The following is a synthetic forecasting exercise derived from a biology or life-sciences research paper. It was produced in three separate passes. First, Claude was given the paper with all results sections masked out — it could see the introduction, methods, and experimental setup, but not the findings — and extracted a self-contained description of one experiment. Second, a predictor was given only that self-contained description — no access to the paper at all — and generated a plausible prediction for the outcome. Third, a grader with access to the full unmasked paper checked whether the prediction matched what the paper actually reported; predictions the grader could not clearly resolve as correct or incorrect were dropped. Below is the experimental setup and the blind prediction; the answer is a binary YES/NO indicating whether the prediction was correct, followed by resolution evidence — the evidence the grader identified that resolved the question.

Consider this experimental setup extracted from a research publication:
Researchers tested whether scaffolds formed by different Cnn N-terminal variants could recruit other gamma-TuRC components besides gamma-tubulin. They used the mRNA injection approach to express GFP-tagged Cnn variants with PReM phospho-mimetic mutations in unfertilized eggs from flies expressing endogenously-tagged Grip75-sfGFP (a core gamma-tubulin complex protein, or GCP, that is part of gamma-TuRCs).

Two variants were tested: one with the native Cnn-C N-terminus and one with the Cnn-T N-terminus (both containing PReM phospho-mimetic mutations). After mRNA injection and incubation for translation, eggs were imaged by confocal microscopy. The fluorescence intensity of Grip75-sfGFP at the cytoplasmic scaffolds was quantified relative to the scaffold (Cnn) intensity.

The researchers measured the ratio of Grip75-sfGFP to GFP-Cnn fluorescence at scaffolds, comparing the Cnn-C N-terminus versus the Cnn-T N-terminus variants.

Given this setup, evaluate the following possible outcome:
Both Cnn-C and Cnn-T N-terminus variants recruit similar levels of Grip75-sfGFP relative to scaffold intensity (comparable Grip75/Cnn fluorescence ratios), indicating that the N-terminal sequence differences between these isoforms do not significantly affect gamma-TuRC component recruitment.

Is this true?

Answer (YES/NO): NO